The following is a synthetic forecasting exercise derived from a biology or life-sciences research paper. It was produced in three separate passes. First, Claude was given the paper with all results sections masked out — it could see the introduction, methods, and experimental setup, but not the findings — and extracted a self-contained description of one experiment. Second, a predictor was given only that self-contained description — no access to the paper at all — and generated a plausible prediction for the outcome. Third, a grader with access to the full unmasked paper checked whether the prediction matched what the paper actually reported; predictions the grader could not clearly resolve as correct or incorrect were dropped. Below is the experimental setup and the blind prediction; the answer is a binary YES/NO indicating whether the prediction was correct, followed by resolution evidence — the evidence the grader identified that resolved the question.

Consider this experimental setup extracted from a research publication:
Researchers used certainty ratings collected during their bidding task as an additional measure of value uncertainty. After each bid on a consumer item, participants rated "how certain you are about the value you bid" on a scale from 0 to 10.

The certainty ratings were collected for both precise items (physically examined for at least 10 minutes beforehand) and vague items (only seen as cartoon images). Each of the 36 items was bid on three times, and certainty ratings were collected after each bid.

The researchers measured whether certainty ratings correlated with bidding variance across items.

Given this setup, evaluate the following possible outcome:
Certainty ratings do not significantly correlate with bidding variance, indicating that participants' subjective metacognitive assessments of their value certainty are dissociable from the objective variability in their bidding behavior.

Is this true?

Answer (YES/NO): NO